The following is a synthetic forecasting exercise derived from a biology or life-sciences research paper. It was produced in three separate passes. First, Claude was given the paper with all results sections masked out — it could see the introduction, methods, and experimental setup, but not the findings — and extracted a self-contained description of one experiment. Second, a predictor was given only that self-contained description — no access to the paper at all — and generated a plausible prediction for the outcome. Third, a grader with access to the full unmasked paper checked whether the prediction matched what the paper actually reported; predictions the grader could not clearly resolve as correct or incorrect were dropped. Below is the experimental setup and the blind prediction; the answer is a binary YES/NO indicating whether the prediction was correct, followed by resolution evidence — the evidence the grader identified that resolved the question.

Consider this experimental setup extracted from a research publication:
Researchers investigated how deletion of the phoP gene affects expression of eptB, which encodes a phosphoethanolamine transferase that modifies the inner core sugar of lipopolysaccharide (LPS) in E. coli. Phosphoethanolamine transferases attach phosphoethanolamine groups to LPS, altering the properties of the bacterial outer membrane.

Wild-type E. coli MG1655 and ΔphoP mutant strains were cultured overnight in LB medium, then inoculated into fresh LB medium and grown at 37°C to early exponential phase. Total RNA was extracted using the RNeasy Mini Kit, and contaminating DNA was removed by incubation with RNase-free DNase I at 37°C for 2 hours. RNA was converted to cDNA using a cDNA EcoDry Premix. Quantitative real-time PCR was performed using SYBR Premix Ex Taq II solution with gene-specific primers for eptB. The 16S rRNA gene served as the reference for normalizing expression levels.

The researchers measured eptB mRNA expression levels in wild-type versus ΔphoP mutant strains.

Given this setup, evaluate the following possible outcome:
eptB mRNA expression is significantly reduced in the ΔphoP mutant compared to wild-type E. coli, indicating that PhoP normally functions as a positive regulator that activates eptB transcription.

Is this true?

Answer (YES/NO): NO